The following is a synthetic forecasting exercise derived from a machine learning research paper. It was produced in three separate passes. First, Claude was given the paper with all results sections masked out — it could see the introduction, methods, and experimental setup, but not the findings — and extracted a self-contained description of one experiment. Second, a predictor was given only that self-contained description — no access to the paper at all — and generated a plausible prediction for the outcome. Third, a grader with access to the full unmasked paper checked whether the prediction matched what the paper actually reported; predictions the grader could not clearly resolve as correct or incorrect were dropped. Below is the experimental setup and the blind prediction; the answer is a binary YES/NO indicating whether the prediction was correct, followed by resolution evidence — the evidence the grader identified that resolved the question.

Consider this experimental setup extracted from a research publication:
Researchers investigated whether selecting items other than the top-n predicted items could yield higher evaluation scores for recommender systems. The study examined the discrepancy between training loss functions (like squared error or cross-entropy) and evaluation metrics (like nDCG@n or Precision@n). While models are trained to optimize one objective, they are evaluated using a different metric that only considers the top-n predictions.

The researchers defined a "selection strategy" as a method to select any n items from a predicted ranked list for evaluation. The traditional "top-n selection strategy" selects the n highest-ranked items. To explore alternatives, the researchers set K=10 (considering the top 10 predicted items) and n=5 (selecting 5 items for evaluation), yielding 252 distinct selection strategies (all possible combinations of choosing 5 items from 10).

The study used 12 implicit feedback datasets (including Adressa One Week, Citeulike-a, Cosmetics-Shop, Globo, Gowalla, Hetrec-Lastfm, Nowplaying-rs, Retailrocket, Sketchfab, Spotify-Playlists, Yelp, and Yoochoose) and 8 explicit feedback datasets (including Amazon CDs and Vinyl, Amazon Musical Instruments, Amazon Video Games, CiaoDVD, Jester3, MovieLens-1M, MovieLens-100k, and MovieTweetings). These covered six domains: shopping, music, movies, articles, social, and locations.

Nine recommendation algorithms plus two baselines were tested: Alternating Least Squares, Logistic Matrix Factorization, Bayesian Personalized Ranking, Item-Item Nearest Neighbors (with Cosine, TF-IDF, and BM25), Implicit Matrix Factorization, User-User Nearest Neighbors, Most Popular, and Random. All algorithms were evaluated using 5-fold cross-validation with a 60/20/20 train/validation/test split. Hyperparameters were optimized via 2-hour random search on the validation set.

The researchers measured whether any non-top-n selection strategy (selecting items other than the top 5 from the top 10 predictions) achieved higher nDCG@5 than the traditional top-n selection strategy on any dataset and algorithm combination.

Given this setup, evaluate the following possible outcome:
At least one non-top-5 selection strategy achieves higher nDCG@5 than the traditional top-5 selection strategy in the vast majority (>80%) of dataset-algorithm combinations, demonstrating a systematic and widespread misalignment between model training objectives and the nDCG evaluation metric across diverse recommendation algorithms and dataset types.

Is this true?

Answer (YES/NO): NO